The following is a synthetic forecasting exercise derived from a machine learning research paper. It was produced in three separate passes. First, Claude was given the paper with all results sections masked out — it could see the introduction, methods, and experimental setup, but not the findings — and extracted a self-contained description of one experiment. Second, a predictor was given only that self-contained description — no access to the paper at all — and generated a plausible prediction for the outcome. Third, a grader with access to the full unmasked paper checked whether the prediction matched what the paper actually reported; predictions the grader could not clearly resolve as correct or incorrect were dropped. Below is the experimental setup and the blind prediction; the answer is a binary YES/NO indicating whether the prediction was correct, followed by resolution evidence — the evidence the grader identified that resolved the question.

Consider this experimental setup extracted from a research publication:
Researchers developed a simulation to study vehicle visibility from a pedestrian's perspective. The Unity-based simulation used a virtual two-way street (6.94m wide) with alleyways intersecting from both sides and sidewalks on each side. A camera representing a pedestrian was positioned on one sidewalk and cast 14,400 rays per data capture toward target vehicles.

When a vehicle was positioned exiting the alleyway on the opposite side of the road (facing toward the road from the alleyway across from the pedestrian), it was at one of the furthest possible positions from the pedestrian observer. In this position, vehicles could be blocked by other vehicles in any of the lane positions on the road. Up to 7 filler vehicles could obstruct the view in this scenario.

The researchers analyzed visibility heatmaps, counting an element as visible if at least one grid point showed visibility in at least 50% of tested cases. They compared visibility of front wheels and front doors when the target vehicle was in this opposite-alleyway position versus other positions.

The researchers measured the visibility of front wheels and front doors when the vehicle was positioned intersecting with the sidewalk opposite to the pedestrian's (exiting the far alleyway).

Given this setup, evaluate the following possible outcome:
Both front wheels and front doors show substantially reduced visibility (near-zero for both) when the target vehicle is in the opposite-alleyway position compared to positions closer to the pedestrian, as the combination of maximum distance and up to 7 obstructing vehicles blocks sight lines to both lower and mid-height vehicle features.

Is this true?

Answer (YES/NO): YES